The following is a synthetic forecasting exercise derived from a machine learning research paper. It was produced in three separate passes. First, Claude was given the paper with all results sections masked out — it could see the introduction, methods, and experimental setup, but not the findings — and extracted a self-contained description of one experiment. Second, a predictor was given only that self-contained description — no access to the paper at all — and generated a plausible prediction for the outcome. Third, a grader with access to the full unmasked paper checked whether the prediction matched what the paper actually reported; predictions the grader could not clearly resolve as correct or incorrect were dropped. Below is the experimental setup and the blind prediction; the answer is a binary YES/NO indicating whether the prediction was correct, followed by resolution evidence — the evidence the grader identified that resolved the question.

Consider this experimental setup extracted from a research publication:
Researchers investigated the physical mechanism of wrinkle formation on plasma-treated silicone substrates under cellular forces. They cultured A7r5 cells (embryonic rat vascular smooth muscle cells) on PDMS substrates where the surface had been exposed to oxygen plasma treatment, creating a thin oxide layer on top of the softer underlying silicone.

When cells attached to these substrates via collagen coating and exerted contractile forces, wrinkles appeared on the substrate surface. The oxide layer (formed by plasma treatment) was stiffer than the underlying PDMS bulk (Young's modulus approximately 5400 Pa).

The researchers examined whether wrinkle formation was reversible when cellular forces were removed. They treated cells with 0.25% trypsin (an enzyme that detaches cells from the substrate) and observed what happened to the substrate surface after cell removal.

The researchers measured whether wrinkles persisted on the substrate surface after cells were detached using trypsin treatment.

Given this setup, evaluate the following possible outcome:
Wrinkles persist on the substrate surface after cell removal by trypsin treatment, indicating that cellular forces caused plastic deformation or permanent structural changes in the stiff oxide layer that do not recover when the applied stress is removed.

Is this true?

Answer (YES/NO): NO